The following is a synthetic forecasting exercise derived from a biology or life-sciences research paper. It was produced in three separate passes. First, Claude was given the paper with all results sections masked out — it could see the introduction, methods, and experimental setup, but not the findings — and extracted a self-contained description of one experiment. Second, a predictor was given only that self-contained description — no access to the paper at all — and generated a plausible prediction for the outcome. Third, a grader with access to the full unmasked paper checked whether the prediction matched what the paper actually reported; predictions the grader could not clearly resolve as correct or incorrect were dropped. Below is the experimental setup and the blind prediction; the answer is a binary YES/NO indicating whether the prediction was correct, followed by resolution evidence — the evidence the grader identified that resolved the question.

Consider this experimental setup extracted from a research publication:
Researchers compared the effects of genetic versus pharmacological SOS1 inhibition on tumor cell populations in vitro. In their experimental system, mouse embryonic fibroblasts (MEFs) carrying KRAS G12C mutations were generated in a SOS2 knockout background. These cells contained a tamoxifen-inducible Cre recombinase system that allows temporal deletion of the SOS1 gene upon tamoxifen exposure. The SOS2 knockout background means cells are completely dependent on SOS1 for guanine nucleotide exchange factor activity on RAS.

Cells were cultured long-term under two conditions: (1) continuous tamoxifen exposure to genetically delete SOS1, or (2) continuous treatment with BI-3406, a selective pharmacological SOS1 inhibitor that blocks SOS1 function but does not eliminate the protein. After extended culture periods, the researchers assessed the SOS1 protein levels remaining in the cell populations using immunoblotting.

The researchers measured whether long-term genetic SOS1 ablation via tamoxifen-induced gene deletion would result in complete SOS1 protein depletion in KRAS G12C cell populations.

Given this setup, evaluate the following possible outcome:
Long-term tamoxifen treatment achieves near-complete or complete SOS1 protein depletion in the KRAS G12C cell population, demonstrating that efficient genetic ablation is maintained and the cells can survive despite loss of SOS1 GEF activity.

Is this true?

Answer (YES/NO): NO